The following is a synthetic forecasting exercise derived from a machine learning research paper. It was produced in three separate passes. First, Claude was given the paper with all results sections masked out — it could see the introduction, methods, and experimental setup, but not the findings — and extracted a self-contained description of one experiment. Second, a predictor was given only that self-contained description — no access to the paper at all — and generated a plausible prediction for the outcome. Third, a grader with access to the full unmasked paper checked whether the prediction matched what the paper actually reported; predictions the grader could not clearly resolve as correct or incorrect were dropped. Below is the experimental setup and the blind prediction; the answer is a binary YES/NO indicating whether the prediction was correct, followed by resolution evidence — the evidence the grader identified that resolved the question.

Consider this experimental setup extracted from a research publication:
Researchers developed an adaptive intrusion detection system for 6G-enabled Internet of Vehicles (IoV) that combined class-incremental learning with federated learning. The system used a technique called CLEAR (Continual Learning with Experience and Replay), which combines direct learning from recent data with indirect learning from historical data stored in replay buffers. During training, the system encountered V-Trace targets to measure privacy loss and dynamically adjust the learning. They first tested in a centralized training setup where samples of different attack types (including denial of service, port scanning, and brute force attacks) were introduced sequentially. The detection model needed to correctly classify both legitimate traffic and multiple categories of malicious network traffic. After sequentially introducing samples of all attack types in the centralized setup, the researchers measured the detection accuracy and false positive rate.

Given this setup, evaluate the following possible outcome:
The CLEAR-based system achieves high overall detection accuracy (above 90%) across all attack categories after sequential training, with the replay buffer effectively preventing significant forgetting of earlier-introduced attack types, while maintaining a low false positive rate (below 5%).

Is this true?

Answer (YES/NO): YES